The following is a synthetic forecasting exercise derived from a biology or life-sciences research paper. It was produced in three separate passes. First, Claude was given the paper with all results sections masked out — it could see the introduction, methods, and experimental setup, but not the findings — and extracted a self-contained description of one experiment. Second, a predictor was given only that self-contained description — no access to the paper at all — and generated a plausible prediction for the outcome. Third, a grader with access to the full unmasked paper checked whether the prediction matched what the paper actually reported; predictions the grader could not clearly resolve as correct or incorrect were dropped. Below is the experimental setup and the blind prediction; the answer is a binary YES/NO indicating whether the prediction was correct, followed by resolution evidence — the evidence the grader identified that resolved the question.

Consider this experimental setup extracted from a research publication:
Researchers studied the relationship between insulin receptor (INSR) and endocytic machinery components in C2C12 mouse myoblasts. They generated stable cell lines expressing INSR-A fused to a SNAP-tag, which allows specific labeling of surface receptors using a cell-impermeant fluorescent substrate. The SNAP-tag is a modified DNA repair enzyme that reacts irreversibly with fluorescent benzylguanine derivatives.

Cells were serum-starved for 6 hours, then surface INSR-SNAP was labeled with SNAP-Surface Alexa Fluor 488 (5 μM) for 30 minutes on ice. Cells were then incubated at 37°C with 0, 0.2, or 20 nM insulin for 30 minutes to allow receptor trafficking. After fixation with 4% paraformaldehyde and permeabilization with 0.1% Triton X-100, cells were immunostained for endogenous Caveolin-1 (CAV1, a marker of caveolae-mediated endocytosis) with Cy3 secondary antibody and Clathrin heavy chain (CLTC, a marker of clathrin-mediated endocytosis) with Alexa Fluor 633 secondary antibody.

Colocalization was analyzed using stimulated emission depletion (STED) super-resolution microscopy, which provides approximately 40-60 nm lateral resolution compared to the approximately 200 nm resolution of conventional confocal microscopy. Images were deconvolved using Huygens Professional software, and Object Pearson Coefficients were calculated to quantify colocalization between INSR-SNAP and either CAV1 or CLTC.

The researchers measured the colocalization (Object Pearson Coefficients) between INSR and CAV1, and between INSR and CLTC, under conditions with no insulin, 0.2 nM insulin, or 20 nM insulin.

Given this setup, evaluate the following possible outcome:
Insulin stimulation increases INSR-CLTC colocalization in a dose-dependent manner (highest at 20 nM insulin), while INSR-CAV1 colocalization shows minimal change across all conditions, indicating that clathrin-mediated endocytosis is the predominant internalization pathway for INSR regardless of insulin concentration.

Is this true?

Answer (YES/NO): NO